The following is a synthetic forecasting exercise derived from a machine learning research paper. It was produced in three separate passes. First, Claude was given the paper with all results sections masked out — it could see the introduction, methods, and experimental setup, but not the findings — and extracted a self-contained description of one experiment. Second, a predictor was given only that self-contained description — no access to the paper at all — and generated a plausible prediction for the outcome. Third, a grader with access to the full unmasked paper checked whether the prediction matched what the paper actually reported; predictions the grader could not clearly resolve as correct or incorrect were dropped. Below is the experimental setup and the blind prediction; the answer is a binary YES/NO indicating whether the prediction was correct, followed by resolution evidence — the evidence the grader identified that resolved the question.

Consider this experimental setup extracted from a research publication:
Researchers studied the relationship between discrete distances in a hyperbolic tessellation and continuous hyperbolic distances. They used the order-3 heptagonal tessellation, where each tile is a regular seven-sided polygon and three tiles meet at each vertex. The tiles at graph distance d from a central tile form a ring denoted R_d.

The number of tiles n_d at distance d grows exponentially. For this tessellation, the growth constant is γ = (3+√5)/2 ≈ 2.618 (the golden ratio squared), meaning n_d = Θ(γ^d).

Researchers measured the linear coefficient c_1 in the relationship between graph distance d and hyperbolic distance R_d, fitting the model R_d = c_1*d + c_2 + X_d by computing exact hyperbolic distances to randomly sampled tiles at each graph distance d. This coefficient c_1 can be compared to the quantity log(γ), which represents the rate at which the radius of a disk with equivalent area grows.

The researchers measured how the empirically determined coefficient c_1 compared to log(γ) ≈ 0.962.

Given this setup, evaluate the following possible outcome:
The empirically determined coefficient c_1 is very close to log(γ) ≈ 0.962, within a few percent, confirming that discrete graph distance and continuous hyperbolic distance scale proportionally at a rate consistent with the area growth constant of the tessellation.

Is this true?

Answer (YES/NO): YES